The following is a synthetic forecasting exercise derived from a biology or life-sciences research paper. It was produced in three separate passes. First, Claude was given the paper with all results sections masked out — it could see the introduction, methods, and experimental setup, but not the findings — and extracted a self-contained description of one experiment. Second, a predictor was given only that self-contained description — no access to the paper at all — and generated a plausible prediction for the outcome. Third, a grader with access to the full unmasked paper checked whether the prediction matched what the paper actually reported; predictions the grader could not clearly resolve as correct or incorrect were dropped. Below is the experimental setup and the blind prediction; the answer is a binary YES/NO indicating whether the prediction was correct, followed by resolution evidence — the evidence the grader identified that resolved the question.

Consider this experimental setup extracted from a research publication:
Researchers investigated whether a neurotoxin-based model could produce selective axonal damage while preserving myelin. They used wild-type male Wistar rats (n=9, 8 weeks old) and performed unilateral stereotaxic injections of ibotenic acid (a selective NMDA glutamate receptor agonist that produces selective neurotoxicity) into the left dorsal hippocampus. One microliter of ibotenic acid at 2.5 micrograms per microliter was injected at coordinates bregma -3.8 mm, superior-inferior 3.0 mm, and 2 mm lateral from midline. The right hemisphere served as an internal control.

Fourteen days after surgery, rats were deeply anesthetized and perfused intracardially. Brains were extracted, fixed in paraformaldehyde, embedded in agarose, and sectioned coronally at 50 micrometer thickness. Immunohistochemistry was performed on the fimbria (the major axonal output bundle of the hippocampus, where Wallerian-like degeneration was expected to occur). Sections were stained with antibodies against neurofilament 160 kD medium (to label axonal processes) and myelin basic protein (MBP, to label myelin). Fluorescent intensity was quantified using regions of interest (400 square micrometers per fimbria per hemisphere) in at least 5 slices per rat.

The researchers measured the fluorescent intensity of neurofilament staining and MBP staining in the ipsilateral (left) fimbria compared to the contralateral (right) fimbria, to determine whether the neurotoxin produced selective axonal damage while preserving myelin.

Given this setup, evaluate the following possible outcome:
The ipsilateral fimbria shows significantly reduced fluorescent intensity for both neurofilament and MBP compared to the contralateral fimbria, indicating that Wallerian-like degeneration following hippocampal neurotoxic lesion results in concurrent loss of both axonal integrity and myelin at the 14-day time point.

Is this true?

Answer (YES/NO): NO